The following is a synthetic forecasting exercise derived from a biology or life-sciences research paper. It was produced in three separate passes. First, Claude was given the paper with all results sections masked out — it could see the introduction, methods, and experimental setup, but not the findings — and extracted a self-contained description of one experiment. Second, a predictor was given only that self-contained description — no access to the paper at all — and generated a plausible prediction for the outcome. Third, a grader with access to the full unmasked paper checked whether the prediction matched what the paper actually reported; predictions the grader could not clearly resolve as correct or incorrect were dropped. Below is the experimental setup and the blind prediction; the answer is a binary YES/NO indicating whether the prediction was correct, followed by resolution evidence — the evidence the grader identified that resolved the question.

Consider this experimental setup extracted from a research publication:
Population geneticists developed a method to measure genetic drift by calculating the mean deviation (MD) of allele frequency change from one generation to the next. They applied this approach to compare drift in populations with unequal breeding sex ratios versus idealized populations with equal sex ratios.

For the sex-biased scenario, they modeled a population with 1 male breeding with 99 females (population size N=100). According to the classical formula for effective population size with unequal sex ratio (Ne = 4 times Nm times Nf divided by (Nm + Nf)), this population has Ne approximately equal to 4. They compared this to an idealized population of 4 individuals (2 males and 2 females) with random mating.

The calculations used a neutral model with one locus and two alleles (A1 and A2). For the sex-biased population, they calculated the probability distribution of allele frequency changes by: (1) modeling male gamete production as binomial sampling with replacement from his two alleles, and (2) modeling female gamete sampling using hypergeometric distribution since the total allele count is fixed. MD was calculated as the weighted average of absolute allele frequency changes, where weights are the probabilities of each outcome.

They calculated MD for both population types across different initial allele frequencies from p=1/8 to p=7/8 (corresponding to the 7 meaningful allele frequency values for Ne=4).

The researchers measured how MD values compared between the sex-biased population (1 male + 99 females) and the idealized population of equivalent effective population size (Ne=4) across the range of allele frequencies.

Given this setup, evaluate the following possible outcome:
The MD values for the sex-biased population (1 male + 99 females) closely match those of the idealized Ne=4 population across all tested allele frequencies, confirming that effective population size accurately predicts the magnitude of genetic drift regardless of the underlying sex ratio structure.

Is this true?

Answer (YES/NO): NO